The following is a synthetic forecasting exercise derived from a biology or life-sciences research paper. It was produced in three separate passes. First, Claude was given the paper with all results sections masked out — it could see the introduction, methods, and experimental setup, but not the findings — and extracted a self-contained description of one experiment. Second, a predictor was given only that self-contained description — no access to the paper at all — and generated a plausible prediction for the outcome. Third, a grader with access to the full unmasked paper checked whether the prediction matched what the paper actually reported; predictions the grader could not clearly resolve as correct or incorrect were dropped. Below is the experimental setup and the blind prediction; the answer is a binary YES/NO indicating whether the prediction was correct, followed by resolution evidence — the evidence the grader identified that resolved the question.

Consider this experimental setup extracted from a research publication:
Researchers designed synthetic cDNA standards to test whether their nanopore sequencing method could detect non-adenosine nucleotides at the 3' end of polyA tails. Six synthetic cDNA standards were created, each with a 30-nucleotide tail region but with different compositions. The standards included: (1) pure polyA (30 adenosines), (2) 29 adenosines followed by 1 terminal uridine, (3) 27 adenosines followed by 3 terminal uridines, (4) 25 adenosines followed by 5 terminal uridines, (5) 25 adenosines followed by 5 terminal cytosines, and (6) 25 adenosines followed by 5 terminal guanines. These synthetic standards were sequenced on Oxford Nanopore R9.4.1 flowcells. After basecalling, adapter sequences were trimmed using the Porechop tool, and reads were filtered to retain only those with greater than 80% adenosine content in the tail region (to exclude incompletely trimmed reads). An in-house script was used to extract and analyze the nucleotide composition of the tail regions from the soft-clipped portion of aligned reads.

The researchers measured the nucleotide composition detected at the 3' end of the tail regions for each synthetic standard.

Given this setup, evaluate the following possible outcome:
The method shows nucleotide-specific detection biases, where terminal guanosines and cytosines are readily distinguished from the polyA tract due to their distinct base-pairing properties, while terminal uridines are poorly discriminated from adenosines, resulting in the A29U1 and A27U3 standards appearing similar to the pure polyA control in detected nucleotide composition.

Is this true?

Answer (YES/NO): NO